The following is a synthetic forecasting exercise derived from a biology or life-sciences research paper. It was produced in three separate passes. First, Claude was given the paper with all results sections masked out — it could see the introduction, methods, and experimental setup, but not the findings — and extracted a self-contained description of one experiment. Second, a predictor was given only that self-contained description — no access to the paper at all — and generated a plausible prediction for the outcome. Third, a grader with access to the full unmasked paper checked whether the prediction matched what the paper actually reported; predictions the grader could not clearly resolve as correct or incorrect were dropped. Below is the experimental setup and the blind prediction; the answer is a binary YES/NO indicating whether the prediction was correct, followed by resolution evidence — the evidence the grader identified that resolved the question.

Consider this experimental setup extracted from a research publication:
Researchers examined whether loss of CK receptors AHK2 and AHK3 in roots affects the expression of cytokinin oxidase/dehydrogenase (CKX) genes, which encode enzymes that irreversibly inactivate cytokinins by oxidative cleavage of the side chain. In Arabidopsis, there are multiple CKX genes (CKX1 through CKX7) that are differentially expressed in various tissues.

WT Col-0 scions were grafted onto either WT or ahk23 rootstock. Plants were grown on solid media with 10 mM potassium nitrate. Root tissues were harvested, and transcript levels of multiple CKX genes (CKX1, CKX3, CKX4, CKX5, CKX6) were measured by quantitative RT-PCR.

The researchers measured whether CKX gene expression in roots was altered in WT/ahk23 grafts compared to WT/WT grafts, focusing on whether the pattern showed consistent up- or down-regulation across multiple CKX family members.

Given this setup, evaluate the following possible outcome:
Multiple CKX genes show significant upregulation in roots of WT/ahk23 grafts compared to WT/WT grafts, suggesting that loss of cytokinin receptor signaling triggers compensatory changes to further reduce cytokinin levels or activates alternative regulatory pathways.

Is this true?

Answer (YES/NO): NO